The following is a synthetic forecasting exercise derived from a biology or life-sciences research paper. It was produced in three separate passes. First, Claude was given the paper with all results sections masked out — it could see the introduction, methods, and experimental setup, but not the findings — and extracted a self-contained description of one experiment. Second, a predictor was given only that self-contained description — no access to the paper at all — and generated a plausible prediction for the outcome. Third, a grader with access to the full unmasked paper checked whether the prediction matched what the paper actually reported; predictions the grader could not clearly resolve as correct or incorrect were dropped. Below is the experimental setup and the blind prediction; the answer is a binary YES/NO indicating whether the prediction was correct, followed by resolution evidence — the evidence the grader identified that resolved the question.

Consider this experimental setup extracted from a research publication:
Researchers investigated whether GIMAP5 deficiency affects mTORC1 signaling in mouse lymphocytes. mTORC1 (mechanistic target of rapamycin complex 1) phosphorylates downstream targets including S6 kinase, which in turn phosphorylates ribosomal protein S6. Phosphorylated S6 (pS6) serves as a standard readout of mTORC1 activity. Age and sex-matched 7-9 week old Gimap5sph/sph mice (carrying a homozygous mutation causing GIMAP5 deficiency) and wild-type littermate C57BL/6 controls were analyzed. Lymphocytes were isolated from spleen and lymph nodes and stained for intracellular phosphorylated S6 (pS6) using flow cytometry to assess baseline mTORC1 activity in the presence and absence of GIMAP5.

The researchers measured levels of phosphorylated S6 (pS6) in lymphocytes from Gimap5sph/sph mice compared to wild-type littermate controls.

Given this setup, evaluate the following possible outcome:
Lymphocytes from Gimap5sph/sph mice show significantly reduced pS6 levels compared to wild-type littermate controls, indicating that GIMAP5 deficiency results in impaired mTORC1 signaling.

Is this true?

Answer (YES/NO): NO